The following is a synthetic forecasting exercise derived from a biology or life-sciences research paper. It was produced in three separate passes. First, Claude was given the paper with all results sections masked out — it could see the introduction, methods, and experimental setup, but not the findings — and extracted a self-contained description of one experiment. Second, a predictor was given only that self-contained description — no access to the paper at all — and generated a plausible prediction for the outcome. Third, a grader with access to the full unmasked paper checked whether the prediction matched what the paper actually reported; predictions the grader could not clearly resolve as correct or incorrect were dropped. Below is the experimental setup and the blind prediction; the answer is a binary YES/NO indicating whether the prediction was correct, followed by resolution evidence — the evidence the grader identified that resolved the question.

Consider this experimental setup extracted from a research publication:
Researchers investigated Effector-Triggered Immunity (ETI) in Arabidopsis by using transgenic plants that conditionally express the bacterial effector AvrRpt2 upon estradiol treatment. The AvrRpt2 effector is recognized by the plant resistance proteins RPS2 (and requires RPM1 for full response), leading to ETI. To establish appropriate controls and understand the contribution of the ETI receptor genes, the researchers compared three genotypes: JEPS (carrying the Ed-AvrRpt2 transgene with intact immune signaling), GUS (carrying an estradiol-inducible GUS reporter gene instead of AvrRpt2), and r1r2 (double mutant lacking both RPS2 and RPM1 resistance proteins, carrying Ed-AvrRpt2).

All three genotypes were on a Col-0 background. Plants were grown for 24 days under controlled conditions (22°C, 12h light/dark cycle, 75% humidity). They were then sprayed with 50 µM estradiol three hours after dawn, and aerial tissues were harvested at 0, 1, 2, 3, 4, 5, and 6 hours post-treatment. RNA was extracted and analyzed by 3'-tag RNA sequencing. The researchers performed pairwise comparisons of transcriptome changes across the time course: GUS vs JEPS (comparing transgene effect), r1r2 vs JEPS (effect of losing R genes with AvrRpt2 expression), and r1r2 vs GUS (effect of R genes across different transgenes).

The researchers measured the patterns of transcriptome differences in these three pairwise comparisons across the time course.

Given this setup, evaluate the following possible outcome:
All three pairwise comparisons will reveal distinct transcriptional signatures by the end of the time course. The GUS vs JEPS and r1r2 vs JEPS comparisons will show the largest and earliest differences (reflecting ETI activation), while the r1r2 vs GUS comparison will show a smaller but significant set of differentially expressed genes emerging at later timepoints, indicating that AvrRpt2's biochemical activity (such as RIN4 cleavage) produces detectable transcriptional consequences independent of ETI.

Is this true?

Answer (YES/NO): NO